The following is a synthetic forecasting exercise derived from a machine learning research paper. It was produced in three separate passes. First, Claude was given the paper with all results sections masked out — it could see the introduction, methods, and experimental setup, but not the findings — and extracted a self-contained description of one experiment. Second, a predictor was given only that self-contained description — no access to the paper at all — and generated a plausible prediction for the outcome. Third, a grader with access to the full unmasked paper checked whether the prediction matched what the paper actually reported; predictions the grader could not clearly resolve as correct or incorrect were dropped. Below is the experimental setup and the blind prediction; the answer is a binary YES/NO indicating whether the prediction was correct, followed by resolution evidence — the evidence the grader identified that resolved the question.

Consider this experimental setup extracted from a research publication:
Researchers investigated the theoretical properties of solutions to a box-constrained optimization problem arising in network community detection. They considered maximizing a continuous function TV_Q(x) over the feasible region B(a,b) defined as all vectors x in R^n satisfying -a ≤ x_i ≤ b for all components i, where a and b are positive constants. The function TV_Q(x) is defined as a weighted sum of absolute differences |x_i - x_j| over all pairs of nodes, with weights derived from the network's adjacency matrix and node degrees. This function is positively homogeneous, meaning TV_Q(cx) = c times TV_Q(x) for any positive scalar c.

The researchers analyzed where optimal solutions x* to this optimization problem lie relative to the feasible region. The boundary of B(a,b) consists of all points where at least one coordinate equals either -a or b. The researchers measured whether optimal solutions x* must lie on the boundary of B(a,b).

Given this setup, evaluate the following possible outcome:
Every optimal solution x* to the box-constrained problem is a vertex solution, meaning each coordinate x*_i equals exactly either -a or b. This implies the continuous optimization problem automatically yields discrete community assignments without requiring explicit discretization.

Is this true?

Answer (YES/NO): YES